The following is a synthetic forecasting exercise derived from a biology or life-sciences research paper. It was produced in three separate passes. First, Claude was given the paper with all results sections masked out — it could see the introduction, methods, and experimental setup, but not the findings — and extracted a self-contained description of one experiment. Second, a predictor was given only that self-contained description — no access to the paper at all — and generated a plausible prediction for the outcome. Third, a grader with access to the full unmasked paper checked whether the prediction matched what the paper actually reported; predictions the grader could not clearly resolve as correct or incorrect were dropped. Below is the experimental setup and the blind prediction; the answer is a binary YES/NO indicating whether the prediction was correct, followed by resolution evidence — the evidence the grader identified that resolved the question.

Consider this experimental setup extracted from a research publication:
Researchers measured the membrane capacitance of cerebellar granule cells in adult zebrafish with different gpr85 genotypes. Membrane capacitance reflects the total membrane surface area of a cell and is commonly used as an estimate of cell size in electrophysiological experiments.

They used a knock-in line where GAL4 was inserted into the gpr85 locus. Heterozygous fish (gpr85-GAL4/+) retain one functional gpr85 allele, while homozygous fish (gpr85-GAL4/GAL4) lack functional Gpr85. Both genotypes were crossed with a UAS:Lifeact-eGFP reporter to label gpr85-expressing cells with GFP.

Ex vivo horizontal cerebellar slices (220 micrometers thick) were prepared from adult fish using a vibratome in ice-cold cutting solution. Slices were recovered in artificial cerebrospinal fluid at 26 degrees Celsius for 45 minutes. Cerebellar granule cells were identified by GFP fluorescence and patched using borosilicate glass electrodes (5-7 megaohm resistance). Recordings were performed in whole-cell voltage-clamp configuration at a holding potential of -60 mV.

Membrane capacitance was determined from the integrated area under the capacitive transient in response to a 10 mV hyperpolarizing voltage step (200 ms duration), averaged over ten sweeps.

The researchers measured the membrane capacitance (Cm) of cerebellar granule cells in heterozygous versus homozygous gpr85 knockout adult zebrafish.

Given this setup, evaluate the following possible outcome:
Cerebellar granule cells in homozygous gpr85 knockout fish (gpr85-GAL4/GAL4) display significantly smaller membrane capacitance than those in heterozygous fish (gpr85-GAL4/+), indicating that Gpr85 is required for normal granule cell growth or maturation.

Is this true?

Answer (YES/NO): NO